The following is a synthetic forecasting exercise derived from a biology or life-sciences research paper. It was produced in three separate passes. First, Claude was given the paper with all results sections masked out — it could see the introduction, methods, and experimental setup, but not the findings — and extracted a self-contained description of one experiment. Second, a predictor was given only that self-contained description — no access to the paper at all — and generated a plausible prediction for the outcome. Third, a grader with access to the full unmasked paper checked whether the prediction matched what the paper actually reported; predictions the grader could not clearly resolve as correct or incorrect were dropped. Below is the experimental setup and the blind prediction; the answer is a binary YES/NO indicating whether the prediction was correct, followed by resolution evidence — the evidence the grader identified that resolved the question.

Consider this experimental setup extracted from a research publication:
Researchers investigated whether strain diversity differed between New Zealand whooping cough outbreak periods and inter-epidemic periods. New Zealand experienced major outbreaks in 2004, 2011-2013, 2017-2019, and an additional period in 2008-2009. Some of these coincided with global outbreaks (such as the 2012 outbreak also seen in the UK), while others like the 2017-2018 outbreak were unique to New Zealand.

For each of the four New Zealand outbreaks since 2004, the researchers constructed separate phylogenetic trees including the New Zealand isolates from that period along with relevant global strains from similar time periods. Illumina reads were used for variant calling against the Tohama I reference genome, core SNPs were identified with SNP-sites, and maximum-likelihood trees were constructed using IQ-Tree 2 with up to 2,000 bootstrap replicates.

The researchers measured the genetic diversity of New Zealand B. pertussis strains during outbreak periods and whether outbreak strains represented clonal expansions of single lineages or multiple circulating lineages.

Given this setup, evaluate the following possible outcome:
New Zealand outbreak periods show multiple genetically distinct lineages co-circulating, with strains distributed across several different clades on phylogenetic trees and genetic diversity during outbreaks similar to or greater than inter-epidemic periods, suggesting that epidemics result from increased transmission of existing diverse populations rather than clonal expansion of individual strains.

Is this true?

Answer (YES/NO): NO